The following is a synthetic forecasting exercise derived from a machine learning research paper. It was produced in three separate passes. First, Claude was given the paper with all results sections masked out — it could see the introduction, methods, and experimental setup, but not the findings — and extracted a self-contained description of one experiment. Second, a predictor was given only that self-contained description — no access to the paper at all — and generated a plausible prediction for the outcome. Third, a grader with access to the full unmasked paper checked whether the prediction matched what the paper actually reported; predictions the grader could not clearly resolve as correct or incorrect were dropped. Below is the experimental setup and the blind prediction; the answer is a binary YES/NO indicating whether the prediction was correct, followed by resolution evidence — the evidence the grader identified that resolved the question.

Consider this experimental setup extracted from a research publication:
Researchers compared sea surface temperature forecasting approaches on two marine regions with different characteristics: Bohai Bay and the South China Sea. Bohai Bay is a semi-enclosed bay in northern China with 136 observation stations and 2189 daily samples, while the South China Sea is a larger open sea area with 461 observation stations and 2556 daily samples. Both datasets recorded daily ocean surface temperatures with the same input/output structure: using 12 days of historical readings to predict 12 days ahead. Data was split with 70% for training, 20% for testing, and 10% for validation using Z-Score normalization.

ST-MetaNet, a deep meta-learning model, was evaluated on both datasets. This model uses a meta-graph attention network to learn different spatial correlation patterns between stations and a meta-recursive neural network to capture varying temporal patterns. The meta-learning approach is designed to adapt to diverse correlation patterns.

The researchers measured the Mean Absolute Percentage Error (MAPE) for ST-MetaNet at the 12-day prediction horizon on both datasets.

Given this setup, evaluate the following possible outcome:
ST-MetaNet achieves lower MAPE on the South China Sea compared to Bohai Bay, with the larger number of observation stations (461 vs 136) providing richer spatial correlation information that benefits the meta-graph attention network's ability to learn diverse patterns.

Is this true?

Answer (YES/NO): YES